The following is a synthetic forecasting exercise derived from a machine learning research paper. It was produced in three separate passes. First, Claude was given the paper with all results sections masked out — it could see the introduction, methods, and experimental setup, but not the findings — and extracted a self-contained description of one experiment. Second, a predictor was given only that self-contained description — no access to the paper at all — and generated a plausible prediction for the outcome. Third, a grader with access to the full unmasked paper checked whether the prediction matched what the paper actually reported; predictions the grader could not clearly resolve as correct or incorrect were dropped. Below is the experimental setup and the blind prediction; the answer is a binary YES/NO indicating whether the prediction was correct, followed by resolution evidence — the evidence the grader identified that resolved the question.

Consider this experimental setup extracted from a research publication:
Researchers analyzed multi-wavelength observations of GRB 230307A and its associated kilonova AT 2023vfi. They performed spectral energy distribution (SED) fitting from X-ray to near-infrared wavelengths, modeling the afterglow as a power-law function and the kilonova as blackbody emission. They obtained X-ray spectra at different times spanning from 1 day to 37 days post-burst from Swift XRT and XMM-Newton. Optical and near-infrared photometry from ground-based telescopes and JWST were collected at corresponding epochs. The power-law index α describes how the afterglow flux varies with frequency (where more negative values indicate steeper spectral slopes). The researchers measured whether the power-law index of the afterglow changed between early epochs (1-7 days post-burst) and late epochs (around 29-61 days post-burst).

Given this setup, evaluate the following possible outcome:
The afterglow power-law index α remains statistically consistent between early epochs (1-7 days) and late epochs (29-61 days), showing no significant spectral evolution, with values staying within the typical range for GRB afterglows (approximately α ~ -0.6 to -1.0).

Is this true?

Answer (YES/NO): NO